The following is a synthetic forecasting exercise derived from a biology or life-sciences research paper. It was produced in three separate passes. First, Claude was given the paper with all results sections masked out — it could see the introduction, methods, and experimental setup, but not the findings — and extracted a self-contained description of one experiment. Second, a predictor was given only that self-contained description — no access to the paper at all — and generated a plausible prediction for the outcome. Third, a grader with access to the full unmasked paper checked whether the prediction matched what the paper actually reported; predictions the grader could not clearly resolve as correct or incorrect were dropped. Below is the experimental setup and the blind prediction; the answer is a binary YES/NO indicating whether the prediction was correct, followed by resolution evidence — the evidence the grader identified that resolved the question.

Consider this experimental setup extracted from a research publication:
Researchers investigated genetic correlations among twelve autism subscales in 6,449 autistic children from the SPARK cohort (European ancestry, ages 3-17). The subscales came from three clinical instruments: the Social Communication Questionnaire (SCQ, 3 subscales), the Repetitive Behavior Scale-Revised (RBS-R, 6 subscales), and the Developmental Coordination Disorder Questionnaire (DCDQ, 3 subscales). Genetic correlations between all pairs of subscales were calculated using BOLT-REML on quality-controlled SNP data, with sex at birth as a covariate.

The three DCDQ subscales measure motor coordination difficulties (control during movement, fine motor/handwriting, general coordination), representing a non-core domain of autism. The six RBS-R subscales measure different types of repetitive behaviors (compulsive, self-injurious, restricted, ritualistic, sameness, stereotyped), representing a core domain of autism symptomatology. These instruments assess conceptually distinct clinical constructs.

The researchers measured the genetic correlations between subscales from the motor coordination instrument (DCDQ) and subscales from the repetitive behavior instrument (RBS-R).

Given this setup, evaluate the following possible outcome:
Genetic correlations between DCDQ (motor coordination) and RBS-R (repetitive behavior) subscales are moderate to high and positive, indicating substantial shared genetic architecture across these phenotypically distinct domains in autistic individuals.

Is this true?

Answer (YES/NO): YES